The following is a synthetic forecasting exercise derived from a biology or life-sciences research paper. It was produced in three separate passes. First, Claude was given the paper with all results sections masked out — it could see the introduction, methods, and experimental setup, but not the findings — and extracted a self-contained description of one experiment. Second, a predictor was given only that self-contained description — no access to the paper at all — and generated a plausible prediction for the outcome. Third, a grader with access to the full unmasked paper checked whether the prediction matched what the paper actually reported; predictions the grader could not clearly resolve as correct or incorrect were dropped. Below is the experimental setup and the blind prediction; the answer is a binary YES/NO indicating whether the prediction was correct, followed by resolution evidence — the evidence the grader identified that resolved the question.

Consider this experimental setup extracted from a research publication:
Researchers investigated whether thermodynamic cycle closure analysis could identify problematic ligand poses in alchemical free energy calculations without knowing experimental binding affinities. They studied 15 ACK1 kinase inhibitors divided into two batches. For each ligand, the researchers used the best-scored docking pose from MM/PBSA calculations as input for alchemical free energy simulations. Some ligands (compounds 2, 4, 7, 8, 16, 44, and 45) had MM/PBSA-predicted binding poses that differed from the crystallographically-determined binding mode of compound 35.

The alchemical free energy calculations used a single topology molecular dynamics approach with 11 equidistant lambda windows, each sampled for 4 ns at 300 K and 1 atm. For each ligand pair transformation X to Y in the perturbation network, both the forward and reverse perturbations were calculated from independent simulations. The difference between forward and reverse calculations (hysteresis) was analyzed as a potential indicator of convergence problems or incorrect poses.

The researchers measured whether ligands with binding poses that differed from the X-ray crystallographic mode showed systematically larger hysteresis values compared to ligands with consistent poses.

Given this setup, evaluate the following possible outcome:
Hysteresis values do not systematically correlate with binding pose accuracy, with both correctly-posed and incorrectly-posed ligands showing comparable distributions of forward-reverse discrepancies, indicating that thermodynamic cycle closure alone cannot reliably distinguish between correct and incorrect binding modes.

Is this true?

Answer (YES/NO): NO